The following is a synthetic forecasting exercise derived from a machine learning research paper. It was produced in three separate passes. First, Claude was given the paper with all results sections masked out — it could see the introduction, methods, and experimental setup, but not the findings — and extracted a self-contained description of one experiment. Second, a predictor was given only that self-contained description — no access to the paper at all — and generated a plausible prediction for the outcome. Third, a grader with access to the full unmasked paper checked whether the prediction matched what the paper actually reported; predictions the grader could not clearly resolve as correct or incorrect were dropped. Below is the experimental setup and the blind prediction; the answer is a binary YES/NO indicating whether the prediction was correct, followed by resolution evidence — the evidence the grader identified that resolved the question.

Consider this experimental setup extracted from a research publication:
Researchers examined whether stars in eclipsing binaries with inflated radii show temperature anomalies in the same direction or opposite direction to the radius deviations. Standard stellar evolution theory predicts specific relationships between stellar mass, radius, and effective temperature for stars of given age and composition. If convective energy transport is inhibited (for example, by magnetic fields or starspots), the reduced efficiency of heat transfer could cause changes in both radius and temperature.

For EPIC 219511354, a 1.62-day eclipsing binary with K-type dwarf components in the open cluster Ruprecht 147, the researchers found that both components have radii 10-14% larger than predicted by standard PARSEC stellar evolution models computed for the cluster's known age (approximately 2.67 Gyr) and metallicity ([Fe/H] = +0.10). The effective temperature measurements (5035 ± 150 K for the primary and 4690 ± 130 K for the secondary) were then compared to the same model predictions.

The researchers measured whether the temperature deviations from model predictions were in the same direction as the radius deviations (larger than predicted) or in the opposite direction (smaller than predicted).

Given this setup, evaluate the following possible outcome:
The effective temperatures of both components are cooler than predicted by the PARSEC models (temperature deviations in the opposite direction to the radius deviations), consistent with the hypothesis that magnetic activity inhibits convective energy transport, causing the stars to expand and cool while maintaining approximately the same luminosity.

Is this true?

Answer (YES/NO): YES